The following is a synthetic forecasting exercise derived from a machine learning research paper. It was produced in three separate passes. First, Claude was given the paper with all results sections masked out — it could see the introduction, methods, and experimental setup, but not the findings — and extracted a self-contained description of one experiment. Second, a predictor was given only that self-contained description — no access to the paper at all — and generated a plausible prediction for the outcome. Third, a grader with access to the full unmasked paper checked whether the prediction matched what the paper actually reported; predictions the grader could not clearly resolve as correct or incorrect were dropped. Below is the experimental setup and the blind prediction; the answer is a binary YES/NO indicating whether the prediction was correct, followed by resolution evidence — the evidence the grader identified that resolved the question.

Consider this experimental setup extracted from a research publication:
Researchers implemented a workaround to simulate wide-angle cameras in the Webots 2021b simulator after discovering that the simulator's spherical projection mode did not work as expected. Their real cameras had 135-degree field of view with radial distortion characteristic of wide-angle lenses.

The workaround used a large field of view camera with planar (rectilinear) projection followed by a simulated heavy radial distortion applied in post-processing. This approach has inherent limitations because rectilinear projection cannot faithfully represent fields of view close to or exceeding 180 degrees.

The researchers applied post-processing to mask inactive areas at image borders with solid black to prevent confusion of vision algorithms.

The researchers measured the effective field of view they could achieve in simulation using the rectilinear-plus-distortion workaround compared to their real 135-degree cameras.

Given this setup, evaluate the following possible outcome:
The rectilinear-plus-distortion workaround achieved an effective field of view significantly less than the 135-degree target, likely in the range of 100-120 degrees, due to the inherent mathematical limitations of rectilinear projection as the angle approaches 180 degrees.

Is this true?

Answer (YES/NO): YES